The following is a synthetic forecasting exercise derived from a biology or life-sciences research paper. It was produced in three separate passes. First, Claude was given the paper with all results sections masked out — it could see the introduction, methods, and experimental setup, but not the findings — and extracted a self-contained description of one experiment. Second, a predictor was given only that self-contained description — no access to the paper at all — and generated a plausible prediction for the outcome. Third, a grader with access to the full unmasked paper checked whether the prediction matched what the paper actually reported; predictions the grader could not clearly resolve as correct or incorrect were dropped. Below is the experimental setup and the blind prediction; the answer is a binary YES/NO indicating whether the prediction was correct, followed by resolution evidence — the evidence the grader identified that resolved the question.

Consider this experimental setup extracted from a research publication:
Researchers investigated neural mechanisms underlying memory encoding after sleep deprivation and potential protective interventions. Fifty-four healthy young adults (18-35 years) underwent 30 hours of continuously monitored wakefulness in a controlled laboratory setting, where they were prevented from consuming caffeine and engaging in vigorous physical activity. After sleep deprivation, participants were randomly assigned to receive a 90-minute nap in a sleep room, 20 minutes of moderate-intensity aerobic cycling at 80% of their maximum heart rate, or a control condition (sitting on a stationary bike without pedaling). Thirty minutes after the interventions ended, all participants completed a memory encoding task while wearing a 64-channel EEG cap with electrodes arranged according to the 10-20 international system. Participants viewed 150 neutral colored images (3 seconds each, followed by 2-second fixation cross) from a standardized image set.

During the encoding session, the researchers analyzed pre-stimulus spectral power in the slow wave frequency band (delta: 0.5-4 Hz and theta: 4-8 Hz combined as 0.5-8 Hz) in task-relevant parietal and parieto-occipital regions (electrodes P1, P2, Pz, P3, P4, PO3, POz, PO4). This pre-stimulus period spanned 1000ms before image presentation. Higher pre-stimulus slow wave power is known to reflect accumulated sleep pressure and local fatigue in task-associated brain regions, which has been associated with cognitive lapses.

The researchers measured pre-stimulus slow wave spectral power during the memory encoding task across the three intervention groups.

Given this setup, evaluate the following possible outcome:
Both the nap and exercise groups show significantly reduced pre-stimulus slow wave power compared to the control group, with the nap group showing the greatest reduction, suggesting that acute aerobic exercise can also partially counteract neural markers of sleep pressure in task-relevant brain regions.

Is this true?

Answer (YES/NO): NO